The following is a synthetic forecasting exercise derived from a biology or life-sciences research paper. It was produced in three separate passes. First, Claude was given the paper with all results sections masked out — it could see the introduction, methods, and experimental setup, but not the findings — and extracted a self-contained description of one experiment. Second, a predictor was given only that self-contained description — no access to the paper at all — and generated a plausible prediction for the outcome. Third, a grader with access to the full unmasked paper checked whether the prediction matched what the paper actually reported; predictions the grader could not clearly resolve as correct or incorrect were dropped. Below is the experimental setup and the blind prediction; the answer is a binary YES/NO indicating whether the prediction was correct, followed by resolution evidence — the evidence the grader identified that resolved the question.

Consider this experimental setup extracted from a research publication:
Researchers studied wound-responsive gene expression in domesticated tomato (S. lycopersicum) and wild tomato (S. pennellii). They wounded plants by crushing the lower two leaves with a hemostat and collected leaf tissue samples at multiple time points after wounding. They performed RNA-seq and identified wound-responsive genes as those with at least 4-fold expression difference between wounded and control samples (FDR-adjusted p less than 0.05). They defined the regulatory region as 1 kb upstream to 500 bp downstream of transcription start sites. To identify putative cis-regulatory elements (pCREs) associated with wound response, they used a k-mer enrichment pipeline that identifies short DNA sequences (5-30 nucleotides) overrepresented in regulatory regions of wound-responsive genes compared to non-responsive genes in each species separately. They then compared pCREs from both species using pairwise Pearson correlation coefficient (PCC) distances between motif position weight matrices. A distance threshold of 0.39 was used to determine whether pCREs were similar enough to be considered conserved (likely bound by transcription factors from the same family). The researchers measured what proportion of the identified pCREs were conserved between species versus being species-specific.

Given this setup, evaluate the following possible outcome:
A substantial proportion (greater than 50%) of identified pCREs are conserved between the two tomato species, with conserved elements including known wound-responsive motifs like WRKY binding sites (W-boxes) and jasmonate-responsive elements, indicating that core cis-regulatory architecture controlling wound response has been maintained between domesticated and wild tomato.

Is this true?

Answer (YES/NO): NO